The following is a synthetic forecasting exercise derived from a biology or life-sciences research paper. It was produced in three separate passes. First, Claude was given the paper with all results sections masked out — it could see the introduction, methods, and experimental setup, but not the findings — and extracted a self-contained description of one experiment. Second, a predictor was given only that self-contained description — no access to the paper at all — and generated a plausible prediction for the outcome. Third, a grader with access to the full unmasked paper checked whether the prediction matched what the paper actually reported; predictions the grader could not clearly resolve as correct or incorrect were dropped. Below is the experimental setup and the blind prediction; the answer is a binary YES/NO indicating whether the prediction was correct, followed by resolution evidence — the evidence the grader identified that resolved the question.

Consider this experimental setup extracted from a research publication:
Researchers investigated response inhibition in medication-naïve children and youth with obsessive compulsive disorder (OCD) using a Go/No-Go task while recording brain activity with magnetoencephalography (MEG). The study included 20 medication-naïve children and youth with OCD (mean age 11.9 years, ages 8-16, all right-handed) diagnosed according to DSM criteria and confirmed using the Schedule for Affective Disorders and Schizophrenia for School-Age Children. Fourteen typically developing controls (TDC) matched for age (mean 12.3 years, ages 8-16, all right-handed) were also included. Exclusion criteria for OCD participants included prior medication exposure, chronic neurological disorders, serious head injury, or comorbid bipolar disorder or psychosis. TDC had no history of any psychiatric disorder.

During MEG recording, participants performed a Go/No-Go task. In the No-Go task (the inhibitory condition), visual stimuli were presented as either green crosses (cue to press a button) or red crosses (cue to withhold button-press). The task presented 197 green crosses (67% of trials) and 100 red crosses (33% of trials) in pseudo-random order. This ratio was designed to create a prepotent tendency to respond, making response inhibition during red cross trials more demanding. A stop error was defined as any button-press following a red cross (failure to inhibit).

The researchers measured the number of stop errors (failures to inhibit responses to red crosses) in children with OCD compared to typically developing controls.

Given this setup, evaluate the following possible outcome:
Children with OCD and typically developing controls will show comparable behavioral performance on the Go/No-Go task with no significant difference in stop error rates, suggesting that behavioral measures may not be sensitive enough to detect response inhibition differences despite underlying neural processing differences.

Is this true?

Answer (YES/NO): YES